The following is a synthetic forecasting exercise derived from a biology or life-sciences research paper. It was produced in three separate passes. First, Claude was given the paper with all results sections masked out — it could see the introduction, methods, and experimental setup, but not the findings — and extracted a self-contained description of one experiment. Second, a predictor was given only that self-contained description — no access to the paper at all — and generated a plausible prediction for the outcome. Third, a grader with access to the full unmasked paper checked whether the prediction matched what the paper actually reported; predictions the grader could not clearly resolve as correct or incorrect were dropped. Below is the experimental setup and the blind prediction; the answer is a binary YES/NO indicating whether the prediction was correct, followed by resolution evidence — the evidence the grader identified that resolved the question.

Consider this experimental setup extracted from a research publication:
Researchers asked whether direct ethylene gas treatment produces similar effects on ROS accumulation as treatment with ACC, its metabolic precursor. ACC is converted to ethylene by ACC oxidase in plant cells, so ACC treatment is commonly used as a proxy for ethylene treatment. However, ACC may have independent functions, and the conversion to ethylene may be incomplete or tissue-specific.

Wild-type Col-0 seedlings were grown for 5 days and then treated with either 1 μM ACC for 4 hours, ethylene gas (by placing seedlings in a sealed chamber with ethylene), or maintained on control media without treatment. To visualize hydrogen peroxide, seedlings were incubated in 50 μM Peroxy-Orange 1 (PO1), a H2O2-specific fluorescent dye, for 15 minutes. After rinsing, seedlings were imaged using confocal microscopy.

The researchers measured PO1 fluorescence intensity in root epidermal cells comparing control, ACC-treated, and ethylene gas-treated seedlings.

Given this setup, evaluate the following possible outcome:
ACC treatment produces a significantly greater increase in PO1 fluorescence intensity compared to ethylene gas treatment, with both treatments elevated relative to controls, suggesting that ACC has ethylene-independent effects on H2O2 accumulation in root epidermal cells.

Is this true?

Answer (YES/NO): NO